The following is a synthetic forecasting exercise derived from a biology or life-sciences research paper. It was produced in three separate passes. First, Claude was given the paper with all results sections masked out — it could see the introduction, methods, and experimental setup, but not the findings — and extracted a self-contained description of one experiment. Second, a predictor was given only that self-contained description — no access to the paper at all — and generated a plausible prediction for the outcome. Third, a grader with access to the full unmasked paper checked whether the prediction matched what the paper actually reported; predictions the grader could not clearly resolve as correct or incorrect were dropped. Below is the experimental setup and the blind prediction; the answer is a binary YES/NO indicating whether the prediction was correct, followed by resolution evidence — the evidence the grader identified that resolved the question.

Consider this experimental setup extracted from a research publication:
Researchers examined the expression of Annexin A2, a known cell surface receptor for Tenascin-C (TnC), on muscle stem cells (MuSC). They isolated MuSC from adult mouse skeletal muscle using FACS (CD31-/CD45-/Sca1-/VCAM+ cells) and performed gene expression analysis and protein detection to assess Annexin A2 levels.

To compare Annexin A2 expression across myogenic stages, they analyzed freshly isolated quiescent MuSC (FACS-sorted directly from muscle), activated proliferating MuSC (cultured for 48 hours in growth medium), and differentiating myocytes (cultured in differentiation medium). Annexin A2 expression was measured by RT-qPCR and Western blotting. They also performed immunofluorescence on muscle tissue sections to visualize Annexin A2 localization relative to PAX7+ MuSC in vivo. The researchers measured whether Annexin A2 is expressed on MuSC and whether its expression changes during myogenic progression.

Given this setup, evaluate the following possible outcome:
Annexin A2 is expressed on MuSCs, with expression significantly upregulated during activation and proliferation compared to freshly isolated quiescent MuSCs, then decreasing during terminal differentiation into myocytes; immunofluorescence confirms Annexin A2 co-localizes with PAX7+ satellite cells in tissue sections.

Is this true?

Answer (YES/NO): NO